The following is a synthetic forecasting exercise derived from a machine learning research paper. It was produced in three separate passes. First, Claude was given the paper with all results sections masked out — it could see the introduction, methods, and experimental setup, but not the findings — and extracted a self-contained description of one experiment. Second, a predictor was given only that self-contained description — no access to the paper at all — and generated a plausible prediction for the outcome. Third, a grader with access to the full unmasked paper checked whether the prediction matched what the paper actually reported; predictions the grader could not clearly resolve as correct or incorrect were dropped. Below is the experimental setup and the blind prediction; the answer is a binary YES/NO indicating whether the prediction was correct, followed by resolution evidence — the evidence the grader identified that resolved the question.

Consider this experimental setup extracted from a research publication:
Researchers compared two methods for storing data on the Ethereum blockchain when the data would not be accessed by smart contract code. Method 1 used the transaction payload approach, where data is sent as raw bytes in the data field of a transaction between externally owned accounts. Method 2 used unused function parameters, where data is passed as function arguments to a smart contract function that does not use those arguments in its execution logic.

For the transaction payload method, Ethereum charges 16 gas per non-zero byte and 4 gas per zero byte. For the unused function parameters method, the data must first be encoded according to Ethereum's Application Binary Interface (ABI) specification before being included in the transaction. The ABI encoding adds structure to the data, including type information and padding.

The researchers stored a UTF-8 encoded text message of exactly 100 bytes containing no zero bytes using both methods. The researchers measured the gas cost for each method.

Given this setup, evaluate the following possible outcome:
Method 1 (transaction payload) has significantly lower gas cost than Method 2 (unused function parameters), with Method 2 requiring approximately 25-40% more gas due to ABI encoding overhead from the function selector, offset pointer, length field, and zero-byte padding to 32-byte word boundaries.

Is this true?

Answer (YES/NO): NO